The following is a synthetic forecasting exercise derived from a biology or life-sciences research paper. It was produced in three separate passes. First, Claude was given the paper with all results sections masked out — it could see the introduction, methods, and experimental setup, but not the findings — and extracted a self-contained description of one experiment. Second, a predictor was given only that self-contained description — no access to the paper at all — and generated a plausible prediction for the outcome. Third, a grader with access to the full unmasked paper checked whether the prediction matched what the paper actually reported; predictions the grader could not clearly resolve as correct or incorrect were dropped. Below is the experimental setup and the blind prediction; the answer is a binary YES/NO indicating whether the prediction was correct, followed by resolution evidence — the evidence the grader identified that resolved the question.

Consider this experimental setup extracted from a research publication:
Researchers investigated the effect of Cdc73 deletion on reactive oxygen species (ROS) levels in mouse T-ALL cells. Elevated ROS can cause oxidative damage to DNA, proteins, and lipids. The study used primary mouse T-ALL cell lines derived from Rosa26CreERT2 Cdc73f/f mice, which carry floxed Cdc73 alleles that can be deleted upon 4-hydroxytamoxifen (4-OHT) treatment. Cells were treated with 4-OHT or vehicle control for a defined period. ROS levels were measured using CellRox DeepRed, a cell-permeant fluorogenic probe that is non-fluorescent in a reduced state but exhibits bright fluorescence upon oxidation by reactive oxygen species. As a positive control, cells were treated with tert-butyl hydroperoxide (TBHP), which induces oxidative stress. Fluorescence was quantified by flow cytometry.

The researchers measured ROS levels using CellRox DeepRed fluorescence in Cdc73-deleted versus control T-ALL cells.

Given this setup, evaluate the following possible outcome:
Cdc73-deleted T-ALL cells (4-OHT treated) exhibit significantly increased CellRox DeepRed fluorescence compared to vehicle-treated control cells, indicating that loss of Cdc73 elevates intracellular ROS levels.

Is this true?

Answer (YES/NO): NO